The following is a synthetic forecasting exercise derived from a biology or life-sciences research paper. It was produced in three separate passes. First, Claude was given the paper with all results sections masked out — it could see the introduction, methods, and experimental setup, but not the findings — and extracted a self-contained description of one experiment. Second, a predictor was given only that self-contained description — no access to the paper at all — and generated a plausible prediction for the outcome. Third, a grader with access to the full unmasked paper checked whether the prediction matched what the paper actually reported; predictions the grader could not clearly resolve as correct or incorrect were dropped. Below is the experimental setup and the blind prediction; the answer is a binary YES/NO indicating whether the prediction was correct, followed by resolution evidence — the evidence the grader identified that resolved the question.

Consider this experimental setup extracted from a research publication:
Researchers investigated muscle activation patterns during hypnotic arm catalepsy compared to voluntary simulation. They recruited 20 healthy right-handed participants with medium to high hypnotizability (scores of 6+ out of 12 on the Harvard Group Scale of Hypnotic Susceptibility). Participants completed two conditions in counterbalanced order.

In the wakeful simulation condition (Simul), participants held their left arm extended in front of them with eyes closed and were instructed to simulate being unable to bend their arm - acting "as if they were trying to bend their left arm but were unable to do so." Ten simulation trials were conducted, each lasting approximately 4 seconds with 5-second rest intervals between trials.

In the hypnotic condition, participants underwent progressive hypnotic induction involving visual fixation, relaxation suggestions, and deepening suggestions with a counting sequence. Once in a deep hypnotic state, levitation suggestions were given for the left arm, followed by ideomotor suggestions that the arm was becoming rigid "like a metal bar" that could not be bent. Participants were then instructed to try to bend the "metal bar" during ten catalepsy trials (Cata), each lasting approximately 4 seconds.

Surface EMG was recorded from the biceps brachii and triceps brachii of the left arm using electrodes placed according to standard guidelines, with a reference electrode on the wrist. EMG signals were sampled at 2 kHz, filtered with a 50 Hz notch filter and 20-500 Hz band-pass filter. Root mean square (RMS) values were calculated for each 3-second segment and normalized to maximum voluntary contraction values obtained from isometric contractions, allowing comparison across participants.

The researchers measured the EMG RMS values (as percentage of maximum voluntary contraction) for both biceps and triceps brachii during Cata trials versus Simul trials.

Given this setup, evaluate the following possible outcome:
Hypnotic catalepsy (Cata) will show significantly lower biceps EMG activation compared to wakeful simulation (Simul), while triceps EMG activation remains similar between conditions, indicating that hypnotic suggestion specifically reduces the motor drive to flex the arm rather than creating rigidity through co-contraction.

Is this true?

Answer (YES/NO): NO